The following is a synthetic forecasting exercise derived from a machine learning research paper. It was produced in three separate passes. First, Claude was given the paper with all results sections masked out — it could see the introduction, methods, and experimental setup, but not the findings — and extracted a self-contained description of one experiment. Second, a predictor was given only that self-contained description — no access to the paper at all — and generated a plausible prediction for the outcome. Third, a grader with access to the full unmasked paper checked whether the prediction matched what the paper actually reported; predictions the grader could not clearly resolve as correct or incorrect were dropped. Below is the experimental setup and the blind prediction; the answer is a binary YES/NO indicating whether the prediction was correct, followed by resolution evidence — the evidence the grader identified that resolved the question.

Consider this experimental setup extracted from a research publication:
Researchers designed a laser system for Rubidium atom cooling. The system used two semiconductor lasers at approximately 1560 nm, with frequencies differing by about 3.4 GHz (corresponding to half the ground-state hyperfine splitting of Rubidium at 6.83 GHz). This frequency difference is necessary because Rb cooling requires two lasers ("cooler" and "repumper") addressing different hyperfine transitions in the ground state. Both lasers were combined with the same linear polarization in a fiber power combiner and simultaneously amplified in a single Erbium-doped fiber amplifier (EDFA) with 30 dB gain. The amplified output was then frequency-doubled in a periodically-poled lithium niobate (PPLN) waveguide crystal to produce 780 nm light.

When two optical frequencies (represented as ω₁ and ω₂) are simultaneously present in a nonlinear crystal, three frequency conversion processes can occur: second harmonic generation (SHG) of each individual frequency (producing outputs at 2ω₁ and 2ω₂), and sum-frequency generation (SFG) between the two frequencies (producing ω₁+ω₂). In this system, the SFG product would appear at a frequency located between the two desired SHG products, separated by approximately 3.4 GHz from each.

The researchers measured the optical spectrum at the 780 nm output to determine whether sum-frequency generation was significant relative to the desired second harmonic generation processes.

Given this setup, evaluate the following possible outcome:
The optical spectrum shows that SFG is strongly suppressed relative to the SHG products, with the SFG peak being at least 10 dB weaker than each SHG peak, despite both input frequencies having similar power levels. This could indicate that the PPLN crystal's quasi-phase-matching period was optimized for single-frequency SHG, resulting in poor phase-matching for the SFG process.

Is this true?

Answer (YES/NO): NO